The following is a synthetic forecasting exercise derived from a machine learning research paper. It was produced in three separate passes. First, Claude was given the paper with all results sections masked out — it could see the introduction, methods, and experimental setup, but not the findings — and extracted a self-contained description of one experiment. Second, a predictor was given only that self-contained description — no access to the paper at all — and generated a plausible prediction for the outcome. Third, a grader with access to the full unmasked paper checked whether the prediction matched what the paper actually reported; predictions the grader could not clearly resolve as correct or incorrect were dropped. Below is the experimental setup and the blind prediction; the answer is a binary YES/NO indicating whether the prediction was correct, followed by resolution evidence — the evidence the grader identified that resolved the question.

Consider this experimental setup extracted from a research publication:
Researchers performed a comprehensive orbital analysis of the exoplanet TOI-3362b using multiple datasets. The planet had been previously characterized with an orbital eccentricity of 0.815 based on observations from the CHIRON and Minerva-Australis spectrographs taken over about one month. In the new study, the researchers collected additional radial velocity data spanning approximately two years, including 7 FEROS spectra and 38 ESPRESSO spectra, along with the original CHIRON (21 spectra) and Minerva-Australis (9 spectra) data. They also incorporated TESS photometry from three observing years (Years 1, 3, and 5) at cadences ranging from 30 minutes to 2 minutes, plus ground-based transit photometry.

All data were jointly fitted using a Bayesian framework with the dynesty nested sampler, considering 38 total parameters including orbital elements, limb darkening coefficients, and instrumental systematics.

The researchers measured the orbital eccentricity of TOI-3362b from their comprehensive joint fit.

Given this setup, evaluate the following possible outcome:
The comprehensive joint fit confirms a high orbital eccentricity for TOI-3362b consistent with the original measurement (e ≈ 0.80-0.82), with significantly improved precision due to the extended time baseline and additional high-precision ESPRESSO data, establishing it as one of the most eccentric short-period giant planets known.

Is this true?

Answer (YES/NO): NO